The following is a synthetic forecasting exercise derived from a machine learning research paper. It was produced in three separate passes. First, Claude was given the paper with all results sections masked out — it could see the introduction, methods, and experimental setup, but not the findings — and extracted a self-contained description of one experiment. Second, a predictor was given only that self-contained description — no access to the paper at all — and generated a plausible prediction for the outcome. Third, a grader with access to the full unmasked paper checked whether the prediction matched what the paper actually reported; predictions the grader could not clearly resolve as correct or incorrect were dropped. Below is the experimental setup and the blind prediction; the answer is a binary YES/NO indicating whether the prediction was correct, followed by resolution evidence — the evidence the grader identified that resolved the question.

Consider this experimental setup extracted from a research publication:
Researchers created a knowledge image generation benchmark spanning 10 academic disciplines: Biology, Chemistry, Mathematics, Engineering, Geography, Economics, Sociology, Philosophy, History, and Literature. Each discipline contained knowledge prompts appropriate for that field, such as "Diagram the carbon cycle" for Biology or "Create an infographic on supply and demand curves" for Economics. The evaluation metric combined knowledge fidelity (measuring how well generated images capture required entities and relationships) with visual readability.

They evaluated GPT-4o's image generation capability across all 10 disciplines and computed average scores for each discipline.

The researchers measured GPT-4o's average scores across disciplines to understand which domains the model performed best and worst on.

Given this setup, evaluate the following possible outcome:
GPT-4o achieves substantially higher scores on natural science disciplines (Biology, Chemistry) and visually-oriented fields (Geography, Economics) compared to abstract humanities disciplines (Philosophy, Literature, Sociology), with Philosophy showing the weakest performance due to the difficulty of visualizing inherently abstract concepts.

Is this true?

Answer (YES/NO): NO